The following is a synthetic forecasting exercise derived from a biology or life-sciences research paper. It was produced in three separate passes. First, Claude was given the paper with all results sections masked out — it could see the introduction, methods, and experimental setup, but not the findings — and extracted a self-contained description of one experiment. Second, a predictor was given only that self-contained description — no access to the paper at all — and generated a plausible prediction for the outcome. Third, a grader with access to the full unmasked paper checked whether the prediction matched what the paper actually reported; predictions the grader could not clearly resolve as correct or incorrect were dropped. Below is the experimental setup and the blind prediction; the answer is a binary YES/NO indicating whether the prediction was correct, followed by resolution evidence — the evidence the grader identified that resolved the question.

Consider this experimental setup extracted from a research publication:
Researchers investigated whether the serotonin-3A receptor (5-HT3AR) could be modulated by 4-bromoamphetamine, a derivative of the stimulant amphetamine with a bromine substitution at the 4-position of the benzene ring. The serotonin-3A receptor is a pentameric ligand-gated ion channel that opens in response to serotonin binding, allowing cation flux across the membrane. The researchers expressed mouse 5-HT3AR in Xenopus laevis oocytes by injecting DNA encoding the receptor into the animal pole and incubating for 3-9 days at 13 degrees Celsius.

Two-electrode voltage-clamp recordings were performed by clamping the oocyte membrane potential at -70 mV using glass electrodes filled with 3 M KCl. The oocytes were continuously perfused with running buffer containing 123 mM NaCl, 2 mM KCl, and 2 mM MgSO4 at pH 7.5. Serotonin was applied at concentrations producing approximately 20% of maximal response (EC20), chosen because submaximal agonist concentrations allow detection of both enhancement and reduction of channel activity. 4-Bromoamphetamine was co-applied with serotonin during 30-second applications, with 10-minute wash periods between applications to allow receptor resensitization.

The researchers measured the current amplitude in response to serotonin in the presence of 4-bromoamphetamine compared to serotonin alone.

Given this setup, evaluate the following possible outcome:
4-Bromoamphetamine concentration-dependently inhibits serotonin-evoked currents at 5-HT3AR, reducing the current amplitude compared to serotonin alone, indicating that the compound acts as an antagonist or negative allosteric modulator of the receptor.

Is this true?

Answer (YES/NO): NO